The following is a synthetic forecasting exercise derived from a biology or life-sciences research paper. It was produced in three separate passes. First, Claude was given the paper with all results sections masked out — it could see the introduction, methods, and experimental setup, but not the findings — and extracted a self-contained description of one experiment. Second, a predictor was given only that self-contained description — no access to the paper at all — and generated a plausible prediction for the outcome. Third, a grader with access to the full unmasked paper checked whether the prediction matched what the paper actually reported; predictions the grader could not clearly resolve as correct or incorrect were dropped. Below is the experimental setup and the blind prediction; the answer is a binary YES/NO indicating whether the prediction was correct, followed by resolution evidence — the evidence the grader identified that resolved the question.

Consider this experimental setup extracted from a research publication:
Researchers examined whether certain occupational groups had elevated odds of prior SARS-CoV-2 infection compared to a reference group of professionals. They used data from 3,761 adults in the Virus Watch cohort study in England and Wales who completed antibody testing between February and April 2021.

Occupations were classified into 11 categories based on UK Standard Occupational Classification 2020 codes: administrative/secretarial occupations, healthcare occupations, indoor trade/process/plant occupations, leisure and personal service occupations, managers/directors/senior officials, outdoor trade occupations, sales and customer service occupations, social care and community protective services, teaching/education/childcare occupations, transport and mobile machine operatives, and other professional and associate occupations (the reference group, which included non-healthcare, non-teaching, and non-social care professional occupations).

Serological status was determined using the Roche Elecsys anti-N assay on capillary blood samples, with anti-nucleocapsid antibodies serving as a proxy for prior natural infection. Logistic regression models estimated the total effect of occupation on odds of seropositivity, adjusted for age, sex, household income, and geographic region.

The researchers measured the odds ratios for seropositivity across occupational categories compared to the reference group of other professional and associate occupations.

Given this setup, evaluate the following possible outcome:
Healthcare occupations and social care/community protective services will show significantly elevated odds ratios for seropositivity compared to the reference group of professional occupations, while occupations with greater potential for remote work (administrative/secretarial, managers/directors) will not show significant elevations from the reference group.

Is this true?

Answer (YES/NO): NO